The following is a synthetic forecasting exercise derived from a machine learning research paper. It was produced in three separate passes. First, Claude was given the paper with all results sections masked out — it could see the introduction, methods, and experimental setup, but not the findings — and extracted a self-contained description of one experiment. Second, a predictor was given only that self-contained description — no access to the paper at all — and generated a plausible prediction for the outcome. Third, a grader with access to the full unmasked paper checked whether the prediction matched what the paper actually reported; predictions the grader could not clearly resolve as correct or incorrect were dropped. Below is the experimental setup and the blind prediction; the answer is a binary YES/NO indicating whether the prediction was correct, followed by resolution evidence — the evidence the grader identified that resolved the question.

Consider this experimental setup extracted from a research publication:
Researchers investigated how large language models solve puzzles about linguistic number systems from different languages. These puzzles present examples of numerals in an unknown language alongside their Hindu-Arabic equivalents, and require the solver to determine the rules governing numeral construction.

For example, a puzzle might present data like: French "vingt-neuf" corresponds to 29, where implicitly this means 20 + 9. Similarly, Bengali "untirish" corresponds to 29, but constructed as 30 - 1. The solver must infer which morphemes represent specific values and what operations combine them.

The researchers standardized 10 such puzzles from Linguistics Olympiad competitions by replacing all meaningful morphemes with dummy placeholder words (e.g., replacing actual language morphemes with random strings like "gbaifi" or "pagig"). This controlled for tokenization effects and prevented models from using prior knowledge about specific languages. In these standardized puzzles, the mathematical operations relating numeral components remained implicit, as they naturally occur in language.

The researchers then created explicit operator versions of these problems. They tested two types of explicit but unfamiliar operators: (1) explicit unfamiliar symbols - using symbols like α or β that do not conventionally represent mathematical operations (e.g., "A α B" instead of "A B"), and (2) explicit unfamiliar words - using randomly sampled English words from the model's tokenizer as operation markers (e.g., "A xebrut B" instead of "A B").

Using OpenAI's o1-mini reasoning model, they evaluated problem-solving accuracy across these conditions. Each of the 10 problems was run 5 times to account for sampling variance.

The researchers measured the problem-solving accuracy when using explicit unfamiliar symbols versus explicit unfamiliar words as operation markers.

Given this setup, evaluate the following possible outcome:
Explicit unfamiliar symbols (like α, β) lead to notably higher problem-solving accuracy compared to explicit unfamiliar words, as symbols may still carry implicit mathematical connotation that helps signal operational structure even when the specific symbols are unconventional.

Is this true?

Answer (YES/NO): NO